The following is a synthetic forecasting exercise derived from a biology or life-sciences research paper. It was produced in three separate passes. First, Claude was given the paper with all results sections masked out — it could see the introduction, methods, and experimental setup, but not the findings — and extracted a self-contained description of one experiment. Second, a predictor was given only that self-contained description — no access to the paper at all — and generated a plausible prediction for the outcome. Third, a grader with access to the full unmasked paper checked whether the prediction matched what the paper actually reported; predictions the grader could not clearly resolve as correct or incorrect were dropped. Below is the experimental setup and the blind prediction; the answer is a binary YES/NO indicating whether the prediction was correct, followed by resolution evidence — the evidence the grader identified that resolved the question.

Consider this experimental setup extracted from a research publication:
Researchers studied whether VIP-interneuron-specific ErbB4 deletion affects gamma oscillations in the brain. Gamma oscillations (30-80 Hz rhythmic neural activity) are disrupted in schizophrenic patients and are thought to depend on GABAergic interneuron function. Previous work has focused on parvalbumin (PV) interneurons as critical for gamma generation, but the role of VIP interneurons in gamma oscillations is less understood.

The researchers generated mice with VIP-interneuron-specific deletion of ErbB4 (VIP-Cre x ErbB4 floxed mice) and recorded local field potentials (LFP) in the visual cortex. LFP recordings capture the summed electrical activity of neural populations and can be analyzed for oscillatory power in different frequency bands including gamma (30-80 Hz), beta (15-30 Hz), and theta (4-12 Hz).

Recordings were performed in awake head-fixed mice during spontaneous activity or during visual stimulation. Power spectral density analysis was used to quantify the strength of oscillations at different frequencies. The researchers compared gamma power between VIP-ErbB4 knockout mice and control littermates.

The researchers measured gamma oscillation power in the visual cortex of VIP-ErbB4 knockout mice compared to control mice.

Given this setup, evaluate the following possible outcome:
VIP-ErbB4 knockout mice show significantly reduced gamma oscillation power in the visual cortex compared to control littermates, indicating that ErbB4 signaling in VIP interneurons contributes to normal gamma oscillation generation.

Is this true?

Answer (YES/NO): NO